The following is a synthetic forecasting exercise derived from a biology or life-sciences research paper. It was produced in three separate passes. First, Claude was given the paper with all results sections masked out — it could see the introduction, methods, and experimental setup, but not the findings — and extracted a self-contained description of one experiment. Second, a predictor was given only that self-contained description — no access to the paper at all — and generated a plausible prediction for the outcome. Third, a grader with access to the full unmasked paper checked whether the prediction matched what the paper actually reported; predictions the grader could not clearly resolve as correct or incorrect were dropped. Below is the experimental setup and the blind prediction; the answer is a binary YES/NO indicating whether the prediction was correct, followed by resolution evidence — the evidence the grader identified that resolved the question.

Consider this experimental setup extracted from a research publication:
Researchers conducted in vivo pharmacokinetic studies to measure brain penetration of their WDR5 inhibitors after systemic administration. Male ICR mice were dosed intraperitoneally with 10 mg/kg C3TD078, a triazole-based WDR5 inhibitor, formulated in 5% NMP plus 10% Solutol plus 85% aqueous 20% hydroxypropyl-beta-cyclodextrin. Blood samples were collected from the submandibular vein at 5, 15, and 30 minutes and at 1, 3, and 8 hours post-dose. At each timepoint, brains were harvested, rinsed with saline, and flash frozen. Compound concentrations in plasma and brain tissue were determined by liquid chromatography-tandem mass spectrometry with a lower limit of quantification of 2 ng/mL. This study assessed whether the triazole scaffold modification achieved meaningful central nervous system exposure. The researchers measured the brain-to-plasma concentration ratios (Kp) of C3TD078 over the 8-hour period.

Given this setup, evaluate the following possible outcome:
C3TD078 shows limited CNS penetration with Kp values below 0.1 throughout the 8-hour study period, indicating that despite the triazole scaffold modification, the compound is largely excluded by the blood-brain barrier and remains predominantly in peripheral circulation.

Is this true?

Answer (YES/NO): YES